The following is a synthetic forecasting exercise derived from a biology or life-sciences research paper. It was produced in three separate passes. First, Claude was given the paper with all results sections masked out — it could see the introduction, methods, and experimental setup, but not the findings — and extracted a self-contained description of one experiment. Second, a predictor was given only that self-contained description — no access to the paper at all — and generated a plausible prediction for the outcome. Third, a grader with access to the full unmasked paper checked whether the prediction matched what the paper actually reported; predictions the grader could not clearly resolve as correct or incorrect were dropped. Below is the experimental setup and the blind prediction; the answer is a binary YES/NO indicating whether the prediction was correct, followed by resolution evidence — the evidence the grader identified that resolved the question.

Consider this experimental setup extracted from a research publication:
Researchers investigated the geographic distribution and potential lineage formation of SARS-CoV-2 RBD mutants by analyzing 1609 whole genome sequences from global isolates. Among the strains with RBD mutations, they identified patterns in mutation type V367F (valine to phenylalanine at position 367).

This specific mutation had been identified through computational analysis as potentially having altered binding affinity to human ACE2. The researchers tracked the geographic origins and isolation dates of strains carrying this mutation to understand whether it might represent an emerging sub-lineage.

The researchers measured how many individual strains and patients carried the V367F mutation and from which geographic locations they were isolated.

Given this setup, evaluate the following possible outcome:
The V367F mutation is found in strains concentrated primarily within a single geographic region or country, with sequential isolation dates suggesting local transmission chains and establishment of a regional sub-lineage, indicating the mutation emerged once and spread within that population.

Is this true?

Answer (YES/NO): NO